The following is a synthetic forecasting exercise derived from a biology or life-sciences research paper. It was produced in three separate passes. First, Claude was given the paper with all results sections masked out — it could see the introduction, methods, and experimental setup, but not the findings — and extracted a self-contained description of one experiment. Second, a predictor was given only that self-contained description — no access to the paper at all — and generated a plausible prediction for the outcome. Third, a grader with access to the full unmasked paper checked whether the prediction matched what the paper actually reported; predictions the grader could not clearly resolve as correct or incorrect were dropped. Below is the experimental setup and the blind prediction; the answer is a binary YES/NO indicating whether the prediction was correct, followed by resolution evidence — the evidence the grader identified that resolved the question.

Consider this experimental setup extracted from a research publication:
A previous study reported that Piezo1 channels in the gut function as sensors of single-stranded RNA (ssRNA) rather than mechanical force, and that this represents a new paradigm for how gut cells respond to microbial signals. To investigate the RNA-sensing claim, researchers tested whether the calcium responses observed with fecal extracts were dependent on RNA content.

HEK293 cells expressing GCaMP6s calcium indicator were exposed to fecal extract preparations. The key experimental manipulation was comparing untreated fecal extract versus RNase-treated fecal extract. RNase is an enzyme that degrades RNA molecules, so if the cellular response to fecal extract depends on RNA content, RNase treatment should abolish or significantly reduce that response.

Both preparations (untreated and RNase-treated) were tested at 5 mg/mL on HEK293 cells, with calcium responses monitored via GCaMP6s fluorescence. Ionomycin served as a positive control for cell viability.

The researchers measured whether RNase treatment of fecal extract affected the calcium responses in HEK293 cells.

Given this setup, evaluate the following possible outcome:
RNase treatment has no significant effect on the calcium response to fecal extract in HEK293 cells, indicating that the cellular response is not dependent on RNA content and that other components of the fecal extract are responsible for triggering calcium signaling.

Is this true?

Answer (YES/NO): YES